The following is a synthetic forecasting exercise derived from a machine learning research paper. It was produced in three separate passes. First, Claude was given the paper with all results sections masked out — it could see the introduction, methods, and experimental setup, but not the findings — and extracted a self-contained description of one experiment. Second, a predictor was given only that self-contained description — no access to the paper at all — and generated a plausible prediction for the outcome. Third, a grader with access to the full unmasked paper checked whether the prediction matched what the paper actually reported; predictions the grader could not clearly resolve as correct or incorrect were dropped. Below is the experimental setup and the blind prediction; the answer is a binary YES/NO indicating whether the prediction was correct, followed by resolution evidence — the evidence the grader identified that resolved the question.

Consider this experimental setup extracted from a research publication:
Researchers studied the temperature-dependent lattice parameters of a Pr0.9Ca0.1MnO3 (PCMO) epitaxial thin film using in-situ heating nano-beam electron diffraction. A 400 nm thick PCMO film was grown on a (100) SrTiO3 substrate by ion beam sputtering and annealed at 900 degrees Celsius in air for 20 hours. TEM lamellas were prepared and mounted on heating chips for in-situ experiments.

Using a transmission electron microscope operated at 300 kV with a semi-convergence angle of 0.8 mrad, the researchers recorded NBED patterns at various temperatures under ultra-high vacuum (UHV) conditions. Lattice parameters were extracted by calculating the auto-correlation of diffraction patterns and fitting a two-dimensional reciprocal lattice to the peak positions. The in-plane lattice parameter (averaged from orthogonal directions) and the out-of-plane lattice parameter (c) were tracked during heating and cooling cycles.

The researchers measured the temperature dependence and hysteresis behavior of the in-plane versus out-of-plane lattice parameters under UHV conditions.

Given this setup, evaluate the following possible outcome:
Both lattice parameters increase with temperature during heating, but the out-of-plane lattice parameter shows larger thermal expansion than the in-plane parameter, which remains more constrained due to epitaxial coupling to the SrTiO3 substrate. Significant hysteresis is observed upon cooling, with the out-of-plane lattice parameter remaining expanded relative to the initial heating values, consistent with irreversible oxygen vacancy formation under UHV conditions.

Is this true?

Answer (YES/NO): NO